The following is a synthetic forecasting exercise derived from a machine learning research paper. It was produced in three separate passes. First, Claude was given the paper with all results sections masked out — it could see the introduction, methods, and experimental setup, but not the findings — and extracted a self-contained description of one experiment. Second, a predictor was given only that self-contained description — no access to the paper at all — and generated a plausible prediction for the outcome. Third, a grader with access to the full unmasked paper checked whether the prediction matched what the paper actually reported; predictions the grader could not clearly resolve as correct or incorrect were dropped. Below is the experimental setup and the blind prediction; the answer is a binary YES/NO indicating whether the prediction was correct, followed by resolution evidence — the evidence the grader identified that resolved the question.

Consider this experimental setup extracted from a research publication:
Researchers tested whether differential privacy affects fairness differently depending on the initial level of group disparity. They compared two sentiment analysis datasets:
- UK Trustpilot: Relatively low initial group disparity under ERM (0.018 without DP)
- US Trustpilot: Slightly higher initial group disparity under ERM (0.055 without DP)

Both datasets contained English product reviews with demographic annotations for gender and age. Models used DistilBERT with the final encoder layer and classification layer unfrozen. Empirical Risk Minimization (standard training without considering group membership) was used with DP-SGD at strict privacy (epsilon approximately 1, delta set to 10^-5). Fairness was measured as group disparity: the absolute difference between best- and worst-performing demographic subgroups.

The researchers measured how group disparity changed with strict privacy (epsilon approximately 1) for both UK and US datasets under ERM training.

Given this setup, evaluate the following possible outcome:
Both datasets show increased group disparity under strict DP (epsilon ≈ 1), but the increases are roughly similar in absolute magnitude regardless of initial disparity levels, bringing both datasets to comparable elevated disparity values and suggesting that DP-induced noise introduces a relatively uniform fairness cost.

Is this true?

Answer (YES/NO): NO